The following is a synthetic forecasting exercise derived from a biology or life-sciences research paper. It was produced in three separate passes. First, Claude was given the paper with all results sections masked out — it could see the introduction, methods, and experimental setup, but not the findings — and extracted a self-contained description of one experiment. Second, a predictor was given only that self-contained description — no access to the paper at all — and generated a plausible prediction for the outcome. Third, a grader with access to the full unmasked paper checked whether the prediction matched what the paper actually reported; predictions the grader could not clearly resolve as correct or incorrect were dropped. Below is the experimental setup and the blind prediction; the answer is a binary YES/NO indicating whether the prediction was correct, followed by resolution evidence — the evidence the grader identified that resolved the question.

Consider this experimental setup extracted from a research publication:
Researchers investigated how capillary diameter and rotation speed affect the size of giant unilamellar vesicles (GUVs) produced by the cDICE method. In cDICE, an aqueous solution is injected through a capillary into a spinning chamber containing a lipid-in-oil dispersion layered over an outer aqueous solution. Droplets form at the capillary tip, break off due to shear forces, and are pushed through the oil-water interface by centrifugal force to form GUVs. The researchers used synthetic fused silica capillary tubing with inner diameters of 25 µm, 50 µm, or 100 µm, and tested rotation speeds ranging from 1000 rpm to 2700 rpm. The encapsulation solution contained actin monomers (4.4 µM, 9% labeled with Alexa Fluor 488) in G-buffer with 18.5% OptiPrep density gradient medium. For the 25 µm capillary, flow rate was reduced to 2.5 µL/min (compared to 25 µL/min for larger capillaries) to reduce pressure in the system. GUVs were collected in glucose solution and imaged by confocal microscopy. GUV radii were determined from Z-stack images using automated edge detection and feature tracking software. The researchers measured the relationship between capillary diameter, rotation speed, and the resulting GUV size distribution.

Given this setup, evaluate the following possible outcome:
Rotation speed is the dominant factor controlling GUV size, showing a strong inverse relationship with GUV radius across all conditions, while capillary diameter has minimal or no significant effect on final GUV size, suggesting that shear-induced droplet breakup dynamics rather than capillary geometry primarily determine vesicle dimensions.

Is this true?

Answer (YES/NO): NO